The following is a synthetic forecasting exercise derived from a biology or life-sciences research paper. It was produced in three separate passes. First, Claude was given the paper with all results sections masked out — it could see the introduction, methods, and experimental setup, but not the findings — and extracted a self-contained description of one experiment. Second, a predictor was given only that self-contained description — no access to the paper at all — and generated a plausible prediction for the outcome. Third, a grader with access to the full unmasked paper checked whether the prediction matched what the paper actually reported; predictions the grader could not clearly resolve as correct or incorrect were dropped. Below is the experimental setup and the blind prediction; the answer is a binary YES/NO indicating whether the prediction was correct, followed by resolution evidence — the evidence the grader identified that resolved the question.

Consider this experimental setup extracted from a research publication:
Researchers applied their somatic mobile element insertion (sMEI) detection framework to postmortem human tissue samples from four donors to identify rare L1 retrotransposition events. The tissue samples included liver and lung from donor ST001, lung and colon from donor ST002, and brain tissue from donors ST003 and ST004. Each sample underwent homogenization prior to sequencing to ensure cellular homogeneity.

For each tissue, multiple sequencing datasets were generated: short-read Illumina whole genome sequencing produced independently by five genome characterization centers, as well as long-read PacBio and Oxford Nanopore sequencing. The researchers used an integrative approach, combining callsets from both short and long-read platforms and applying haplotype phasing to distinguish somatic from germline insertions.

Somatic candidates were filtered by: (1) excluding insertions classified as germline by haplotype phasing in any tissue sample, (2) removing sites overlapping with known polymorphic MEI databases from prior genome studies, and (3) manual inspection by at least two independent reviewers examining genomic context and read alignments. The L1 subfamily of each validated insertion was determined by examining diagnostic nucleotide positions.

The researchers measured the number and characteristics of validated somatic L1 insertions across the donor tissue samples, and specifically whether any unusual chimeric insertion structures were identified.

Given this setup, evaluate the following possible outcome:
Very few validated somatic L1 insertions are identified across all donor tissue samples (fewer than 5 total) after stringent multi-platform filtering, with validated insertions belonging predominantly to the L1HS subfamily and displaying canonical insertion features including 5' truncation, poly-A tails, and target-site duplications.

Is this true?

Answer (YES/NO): NO